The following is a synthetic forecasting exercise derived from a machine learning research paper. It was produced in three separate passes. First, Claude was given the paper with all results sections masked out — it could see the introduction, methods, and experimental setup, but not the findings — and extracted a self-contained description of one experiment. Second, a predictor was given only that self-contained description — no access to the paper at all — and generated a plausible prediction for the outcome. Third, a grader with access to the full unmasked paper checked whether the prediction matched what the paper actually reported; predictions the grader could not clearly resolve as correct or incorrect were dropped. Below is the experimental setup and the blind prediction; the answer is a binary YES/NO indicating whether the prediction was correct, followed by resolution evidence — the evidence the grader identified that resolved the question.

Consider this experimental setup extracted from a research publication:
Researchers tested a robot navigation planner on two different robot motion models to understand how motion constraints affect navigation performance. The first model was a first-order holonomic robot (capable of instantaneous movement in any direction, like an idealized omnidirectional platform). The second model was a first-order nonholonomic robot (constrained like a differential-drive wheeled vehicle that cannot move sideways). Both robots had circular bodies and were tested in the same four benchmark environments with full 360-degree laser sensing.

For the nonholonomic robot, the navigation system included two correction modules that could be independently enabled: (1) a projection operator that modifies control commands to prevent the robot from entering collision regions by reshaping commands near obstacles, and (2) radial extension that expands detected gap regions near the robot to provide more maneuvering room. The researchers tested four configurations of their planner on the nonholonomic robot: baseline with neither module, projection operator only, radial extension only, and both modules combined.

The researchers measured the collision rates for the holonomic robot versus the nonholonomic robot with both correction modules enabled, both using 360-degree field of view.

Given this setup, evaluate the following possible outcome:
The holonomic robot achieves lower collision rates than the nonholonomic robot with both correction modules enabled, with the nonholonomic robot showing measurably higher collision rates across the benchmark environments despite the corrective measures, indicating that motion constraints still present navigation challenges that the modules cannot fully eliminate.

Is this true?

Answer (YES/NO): YES